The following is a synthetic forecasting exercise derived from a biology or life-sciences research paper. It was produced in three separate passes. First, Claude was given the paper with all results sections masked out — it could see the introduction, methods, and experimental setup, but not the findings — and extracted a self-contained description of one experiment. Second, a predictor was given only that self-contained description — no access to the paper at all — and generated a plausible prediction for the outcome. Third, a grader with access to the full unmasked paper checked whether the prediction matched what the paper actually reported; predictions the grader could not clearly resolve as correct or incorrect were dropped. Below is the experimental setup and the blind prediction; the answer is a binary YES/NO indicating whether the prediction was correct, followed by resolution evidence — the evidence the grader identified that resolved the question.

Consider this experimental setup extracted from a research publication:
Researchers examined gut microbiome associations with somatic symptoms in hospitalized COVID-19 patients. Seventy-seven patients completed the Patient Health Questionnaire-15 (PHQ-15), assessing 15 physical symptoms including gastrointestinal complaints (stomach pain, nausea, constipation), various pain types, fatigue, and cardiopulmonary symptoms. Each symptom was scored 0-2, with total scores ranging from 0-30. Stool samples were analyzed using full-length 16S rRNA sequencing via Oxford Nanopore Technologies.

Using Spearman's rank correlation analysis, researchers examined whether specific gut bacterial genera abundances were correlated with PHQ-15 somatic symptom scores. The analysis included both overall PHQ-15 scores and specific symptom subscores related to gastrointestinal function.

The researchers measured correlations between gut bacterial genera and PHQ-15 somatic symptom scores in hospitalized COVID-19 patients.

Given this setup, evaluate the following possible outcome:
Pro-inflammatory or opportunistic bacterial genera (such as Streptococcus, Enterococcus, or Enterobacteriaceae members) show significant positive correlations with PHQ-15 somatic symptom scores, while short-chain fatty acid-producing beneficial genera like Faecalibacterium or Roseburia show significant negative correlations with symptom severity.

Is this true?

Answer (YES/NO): NO